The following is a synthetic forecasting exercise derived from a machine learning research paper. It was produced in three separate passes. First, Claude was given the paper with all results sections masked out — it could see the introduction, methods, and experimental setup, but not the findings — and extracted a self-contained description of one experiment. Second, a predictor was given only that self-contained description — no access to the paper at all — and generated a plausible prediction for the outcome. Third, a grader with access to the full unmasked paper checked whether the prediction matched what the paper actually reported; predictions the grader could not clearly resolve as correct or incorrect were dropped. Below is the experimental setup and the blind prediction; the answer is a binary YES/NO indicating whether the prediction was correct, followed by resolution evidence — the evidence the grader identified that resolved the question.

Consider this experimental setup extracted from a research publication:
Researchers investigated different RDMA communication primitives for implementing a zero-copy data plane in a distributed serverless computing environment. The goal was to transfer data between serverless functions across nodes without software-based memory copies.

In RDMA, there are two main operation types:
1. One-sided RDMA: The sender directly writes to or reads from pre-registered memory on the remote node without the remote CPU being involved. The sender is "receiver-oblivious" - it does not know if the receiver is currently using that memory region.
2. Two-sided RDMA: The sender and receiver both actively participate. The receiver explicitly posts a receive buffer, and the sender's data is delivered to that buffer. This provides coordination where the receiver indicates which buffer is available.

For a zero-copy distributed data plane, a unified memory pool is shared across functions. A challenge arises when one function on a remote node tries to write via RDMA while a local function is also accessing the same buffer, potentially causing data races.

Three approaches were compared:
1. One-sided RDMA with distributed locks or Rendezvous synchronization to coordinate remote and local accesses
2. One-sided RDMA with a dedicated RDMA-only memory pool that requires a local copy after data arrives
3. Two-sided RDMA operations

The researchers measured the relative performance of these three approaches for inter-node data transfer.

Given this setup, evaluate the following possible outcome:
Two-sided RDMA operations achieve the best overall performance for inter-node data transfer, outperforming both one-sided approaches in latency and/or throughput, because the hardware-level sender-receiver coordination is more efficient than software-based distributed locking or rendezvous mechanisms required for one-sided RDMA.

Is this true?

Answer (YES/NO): YES